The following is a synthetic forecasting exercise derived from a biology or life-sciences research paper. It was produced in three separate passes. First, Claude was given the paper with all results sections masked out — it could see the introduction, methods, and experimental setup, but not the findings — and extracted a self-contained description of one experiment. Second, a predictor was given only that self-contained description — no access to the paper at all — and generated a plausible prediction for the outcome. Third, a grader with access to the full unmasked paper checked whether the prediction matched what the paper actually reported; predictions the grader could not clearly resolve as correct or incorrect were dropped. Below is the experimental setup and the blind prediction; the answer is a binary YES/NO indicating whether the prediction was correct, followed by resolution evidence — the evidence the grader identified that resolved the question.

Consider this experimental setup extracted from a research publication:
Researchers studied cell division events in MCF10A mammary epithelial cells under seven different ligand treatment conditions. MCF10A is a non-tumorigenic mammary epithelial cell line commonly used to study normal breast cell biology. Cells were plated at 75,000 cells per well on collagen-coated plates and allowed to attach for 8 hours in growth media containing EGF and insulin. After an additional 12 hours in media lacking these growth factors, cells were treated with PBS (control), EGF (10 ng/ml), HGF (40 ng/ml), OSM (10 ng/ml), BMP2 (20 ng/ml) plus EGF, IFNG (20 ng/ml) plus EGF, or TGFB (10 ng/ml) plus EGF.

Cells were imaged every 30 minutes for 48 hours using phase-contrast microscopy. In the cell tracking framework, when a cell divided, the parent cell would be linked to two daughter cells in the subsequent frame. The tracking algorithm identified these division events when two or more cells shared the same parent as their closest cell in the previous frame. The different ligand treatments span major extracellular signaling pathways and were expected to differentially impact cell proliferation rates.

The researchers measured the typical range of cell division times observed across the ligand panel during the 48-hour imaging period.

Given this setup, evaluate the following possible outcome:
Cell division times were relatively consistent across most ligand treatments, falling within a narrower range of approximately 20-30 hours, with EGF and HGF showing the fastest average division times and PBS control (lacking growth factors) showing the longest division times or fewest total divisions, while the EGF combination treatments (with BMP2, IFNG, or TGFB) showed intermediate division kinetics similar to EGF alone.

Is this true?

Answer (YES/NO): NO